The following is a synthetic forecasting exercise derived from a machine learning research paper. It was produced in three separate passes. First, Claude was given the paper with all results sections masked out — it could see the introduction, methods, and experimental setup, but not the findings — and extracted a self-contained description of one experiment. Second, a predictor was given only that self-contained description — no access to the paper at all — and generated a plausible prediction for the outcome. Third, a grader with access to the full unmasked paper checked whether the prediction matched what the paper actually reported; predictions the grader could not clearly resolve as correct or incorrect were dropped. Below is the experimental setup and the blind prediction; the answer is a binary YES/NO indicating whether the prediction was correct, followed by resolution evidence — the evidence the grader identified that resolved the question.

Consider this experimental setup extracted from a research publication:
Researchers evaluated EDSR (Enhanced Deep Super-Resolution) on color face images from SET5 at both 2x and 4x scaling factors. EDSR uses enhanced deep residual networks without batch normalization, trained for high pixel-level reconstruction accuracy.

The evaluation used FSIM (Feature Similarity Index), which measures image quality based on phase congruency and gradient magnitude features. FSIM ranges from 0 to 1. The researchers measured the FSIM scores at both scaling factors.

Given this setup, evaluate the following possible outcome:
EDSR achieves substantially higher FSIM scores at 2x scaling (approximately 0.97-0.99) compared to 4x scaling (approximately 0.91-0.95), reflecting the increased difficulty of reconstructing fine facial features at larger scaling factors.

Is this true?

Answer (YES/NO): NO